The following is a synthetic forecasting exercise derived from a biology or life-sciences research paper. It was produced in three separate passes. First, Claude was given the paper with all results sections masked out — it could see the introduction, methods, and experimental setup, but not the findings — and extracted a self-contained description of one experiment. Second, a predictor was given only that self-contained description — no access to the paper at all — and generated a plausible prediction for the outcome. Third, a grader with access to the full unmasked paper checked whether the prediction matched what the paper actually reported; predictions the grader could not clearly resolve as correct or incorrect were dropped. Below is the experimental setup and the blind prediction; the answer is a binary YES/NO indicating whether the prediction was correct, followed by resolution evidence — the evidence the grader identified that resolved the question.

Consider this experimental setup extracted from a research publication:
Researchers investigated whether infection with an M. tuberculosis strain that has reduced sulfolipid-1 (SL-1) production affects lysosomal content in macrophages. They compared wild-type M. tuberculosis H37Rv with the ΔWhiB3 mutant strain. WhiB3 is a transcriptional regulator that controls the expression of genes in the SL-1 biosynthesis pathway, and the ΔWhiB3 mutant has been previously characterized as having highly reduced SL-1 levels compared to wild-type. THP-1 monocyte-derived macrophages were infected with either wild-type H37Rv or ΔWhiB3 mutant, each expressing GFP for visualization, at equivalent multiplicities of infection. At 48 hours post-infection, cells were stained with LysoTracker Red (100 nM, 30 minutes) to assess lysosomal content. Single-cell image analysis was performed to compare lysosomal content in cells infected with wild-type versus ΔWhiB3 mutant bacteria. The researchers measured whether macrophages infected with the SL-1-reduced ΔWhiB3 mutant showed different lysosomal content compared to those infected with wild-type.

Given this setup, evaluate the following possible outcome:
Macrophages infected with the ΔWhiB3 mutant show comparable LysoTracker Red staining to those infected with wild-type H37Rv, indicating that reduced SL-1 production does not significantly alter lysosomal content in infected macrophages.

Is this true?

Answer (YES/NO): NO